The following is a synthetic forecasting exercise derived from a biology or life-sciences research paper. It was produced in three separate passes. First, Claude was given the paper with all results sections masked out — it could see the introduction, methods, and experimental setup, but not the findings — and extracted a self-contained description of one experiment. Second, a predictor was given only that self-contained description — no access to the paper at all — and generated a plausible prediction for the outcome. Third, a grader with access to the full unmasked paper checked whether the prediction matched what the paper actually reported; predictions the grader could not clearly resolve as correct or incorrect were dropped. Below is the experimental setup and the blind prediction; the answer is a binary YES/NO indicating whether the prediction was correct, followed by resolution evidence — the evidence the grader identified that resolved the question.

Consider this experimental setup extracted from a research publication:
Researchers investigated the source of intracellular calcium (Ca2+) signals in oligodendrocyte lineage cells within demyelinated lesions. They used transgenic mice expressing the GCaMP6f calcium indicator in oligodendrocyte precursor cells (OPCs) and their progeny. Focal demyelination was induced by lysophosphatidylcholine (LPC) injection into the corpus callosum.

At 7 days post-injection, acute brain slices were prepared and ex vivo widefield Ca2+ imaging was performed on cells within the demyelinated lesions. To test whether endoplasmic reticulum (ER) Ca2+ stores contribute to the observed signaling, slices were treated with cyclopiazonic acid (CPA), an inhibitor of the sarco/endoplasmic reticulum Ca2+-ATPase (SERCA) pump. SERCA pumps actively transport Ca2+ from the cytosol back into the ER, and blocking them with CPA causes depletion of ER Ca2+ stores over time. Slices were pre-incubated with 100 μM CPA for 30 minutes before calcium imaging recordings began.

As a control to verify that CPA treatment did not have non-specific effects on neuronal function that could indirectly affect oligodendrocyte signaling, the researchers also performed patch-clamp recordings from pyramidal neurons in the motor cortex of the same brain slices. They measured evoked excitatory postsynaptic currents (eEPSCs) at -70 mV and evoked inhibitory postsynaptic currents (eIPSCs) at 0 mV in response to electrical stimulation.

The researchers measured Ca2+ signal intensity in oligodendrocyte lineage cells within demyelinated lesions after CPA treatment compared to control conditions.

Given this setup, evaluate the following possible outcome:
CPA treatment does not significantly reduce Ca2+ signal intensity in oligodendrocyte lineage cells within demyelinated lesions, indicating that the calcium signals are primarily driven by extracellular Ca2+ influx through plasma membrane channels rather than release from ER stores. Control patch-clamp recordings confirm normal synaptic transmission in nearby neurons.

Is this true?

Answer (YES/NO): NO